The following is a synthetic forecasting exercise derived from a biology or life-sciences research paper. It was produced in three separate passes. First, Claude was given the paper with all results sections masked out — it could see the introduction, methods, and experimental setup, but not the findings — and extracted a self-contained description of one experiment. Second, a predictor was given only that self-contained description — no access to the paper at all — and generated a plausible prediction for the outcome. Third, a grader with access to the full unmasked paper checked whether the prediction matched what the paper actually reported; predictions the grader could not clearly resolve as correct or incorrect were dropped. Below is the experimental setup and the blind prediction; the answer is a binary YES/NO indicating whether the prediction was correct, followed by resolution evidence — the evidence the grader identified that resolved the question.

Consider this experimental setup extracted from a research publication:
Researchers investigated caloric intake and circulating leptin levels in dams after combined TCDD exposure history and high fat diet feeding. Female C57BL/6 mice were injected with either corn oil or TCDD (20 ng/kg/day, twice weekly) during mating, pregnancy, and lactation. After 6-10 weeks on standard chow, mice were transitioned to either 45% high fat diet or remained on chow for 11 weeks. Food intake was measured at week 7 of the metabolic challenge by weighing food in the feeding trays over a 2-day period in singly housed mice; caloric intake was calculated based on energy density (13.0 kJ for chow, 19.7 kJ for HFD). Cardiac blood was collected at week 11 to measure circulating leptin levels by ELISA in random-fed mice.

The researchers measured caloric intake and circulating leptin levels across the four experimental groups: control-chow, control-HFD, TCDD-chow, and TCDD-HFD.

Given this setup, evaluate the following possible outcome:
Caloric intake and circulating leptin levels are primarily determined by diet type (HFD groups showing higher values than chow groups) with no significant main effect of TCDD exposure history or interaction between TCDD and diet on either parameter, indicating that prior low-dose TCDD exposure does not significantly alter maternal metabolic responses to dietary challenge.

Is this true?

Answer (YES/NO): NO